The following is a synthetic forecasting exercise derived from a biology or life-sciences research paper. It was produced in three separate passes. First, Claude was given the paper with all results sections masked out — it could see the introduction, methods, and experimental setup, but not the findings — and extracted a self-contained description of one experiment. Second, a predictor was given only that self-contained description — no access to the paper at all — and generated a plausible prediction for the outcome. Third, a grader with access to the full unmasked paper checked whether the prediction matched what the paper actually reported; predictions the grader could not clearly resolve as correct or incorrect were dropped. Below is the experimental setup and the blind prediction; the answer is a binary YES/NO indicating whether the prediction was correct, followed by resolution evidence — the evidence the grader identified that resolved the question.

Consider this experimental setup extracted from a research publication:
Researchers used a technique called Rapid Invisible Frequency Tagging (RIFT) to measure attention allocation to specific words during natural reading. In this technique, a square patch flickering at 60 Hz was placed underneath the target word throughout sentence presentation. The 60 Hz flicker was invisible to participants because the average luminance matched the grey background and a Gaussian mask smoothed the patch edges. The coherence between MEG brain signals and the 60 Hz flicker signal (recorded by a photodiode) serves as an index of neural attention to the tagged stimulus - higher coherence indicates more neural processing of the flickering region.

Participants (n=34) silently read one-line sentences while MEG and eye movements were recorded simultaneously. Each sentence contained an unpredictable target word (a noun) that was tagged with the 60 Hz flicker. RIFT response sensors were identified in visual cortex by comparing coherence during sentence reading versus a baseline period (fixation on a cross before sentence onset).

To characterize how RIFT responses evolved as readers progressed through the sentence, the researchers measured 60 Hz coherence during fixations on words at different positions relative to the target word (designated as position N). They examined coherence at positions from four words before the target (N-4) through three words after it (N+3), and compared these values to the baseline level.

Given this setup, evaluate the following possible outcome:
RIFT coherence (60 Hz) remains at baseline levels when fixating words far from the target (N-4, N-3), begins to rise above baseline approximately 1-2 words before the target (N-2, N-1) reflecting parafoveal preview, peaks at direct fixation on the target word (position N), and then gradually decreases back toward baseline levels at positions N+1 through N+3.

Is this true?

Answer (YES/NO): NO